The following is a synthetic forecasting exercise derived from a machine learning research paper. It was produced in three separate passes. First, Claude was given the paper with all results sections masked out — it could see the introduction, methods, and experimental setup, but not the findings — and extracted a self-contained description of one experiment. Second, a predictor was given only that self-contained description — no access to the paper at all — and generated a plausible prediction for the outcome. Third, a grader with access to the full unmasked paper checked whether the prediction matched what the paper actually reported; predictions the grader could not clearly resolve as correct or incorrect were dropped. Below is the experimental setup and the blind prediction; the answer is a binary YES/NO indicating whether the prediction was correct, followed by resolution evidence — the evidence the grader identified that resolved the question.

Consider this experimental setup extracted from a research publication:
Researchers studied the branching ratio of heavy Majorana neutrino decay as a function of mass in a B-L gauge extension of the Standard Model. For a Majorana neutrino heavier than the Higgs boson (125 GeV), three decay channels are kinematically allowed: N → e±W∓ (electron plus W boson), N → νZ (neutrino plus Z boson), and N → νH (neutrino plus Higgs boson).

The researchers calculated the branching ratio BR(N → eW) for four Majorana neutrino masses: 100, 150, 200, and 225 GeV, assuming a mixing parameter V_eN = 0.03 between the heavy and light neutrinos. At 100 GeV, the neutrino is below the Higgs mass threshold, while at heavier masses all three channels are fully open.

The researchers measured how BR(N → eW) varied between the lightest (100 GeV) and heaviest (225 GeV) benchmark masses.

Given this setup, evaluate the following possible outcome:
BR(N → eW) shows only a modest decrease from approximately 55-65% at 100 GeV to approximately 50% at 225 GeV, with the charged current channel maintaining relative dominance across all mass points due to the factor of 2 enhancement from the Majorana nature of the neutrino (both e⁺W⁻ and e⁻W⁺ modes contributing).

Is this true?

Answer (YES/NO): NO